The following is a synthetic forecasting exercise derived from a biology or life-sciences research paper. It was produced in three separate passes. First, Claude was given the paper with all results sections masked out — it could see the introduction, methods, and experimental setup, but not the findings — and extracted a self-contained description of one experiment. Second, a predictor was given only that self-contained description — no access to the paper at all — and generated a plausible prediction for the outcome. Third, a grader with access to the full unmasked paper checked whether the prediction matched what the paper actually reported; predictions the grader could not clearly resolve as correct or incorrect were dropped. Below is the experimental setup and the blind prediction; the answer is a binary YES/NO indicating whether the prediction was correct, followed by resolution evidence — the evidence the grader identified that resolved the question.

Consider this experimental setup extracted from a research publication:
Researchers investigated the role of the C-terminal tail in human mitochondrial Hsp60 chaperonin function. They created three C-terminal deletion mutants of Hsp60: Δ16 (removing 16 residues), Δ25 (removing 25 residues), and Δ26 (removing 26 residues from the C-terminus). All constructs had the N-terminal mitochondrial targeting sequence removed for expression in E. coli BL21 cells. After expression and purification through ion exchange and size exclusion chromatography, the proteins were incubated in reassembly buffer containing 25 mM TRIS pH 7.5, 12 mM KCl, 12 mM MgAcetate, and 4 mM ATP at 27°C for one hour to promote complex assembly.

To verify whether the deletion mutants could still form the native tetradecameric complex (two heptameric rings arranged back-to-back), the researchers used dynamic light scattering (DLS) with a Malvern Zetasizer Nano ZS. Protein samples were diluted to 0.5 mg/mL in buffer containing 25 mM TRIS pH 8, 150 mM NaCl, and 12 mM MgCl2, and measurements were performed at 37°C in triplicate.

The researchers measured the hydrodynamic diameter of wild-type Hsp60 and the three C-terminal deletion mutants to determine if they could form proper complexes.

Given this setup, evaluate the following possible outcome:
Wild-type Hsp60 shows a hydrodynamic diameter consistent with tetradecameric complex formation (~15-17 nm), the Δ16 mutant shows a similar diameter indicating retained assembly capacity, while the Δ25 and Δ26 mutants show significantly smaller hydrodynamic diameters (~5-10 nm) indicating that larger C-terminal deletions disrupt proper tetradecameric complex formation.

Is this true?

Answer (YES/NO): NO